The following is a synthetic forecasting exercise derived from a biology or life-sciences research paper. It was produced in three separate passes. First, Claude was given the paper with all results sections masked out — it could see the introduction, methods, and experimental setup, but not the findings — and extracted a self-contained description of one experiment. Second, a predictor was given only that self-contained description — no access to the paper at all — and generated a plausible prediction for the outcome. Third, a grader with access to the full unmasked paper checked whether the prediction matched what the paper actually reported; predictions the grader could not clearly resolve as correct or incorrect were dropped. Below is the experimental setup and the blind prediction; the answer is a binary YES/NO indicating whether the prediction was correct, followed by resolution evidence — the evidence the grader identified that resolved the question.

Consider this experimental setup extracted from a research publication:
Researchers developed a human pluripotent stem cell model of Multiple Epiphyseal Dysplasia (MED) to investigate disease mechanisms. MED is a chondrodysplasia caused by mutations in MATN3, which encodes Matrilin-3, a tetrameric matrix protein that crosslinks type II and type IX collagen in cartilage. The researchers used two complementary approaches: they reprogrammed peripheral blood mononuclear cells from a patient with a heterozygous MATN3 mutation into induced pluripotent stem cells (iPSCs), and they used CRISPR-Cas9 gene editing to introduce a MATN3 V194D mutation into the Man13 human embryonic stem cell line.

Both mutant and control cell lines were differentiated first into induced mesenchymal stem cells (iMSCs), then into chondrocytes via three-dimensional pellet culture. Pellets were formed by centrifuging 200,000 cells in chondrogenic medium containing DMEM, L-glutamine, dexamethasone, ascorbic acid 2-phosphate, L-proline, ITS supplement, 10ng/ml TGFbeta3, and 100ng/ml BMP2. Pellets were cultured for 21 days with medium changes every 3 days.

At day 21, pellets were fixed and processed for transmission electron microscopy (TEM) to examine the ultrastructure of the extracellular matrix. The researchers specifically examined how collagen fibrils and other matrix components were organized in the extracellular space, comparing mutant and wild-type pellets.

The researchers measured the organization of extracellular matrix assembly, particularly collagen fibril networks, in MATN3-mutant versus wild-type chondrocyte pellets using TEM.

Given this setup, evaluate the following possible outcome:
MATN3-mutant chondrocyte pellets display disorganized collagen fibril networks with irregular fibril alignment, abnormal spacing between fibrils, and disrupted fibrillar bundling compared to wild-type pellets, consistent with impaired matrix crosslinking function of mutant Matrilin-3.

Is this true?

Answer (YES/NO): NO